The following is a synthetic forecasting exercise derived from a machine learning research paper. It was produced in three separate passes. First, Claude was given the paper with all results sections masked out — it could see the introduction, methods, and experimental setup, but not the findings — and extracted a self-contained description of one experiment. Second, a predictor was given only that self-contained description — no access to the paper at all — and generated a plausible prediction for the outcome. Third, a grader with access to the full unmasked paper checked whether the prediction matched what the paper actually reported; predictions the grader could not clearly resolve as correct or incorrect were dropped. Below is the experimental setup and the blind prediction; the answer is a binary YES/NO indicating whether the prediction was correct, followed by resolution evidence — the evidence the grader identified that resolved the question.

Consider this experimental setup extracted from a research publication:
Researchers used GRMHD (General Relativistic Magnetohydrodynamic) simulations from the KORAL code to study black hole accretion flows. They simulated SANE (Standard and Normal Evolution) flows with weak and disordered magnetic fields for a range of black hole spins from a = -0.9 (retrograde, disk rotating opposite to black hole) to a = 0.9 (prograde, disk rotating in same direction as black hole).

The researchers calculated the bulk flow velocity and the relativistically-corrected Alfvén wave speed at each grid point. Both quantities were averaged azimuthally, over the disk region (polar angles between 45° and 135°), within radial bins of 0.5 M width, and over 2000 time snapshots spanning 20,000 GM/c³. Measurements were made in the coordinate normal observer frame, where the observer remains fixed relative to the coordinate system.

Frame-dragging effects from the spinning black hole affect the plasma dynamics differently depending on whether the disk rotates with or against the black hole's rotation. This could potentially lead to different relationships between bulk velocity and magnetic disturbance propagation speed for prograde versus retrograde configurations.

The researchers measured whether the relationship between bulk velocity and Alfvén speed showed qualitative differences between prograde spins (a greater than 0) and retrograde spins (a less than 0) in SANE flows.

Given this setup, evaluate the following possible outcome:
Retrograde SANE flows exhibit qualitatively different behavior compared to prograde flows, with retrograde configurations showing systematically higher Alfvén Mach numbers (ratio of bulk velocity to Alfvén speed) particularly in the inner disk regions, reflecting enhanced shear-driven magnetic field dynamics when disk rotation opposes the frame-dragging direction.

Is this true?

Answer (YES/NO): NO